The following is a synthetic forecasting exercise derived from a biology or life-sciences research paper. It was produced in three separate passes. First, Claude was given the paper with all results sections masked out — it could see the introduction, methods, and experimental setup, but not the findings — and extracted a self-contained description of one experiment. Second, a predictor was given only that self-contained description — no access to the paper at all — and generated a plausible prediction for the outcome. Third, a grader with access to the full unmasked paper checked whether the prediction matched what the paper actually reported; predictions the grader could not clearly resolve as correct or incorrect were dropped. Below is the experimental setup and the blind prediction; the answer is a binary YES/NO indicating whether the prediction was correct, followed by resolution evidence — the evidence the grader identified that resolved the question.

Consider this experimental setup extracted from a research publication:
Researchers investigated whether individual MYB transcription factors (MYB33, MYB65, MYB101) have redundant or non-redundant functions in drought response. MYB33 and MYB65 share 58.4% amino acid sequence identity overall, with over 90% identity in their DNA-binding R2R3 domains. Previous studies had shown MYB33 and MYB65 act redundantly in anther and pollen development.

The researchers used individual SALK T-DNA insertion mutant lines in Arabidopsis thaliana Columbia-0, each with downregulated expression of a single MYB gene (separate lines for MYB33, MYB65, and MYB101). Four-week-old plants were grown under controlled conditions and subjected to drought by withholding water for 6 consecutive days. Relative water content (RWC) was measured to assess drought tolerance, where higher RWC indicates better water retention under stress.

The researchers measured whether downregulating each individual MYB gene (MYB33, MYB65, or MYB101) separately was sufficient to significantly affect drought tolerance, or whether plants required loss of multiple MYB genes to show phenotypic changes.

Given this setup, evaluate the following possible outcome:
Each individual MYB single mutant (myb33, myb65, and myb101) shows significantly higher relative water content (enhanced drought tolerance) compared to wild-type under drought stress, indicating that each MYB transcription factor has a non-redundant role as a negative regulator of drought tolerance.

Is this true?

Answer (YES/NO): NO